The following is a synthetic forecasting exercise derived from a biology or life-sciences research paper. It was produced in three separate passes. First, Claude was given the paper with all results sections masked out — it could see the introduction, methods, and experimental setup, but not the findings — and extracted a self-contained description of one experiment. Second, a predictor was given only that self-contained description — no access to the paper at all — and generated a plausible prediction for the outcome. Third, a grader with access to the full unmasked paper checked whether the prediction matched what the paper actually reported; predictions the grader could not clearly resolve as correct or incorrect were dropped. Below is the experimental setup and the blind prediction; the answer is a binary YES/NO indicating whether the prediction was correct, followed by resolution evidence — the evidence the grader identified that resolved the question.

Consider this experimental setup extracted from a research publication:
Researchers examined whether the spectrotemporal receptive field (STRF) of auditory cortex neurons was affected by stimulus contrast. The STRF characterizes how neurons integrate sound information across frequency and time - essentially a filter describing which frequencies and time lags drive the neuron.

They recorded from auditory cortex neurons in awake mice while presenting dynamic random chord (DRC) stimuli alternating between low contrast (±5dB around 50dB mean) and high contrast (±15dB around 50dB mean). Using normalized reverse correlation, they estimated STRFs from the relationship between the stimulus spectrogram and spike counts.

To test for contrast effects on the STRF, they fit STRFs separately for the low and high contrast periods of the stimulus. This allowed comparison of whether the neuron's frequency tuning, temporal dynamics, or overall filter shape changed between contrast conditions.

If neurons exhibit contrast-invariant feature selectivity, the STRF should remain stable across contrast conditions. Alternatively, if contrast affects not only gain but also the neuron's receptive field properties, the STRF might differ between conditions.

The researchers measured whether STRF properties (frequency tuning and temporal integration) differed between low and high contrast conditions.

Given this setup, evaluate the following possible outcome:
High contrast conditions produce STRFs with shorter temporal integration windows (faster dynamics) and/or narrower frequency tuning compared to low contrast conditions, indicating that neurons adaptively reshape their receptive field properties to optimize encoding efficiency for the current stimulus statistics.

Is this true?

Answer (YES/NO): NO